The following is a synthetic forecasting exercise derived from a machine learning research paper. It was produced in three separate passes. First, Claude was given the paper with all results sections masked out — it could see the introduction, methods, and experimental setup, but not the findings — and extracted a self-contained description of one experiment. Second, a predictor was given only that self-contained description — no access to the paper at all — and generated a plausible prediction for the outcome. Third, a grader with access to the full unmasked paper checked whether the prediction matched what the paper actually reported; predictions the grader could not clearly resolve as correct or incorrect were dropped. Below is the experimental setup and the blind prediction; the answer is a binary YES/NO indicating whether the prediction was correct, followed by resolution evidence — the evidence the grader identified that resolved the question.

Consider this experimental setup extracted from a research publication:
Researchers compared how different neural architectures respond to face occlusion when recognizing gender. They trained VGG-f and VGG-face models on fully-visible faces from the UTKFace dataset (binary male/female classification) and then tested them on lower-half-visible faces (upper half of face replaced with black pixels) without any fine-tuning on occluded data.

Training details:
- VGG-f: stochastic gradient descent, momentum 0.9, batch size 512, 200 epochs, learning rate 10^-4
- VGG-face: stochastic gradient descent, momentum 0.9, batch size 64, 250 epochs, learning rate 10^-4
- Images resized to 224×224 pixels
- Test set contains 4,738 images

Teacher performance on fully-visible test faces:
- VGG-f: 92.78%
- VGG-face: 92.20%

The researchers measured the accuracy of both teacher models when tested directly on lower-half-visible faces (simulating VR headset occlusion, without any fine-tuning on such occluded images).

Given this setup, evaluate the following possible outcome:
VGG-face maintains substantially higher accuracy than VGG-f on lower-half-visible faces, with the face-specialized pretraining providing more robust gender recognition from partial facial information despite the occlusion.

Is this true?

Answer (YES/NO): NO